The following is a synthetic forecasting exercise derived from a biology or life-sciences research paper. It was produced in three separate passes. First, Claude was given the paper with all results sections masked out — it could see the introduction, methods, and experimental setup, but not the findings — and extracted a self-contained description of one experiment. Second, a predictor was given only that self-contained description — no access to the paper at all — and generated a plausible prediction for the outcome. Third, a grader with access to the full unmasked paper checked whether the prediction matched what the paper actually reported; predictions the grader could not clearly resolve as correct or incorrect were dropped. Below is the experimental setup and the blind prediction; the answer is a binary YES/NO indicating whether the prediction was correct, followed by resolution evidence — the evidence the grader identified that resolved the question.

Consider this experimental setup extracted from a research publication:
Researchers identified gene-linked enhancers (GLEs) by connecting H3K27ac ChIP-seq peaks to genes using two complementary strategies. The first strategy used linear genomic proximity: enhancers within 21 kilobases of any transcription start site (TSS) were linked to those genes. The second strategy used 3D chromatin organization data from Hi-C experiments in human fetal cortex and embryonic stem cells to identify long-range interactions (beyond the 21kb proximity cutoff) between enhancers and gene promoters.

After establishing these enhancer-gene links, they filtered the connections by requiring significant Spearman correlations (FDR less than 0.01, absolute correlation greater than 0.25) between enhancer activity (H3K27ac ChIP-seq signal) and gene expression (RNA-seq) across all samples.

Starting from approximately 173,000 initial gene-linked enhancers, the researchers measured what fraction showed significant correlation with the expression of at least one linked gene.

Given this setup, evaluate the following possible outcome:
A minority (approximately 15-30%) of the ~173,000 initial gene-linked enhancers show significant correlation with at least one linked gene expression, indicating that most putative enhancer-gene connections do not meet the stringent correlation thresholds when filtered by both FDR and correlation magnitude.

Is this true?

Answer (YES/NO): YES